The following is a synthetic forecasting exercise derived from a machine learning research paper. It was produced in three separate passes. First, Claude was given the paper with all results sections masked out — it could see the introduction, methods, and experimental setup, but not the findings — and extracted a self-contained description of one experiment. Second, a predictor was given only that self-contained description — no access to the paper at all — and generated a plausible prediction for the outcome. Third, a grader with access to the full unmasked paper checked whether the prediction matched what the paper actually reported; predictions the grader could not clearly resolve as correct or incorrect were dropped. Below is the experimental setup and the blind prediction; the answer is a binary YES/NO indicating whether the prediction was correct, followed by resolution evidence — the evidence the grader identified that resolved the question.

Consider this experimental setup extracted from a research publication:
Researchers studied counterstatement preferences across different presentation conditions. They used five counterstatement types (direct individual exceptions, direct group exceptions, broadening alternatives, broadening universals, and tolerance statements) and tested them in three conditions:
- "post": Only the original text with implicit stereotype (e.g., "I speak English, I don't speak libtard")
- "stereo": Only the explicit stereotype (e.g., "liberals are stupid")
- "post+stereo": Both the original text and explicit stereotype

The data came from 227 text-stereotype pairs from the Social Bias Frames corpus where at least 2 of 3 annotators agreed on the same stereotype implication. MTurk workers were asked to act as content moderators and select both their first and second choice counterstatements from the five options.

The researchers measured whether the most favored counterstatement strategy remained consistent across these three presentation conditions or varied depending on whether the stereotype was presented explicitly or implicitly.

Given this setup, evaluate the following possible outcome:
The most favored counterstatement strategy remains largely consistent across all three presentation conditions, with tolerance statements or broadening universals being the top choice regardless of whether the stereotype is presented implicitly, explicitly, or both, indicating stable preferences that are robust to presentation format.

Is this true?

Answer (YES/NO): NO